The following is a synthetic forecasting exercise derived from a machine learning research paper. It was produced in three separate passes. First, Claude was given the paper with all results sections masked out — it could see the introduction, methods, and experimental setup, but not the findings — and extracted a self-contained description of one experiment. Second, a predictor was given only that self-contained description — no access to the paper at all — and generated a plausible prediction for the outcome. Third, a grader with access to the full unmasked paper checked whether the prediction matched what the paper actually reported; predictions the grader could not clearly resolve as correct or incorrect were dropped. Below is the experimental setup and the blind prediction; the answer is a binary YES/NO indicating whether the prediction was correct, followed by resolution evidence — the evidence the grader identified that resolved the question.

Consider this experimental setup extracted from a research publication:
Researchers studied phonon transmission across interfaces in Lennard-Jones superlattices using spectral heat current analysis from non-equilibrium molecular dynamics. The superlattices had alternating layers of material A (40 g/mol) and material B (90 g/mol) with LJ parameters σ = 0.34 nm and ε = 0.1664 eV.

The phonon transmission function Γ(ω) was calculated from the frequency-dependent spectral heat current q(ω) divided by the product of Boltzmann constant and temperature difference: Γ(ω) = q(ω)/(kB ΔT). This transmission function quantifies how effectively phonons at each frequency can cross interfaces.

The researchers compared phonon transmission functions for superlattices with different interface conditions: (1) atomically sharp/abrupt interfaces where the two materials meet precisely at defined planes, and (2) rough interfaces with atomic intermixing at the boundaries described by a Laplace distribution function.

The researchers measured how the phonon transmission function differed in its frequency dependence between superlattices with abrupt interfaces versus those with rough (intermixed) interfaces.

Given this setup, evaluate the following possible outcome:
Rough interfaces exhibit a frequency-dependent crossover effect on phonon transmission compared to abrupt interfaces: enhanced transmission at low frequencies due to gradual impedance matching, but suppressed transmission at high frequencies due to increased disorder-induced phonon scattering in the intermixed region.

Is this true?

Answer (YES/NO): YES